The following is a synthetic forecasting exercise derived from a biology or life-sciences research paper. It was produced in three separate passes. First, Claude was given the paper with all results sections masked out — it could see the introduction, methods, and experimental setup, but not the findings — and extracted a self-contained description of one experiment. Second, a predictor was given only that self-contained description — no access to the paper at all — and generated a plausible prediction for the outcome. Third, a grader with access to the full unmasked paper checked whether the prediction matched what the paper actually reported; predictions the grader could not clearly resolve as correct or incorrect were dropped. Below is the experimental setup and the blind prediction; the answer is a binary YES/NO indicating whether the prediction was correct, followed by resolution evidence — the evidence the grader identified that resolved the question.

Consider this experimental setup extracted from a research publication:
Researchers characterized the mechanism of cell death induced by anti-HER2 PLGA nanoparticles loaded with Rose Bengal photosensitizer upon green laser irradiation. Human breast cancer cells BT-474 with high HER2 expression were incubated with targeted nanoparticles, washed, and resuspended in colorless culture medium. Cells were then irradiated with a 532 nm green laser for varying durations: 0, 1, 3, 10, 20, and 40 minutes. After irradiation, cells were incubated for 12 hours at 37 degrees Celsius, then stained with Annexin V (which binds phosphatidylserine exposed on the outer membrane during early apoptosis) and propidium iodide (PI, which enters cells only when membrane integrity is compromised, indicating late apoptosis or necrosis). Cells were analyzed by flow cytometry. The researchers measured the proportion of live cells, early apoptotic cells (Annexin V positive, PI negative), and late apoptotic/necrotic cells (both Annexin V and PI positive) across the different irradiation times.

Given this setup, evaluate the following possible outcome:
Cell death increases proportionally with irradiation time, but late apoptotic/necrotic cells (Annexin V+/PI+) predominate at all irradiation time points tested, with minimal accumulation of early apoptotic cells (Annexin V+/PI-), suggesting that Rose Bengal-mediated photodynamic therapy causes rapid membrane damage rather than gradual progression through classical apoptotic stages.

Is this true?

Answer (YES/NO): NO